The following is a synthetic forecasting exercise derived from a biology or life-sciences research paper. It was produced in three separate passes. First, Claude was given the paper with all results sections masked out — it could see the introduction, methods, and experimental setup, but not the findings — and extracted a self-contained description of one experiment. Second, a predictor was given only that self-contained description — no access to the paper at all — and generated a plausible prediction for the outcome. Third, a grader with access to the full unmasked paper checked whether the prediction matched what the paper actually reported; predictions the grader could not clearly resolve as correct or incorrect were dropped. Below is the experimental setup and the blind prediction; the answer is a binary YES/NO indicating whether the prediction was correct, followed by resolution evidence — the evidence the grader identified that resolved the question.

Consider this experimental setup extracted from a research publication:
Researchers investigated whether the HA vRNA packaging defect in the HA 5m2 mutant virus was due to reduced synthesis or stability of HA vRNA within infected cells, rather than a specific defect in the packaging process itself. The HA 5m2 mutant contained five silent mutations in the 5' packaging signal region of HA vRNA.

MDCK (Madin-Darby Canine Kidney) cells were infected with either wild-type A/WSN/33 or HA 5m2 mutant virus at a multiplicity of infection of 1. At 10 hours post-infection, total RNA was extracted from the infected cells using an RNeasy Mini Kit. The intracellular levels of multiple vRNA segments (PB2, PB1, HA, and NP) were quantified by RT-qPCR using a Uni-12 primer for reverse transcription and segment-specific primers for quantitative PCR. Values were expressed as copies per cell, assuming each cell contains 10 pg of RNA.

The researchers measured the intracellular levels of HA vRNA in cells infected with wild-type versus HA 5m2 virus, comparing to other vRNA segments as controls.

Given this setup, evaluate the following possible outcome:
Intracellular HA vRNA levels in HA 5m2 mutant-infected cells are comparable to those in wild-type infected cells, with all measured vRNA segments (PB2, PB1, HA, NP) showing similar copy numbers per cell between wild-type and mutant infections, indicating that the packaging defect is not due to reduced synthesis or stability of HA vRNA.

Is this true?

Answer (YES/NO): YES